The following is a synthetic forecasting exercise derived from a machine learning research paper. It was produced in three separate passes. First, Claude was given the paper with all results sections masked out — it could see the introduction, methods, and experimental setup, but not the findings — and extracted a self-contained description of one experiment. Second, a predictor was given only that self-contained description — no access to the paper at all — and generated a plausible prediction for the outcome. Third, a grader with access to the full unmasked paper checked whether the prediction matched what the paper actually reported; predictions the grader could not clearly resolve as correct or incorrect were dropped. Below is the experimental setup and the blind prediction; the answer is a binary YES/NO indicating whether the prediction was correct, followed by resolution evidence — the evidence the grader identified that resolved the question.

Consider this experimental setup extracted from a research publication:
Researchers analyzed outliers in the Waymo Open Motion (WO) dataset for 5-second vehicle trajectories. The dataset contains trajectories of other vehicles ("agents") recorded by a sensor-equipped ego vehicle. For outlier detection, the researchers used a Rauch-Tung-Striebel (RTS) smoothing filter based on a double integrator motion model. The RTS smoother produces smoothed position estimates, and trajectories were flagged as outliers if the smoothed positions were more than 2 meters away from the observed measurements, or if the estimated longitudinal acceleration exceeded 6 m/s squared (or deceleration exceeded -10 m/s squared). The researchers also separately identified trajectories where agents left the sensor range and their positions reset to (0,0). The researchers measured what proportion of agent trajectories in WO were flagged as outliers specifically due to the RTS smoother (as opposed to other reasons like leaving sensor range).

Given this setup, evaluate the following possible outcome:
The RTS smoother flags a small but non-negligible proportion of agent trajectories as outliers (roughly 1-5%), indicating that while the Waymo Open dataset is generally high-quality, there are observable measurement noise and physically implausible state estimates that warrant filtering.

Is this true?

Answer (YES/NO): NO